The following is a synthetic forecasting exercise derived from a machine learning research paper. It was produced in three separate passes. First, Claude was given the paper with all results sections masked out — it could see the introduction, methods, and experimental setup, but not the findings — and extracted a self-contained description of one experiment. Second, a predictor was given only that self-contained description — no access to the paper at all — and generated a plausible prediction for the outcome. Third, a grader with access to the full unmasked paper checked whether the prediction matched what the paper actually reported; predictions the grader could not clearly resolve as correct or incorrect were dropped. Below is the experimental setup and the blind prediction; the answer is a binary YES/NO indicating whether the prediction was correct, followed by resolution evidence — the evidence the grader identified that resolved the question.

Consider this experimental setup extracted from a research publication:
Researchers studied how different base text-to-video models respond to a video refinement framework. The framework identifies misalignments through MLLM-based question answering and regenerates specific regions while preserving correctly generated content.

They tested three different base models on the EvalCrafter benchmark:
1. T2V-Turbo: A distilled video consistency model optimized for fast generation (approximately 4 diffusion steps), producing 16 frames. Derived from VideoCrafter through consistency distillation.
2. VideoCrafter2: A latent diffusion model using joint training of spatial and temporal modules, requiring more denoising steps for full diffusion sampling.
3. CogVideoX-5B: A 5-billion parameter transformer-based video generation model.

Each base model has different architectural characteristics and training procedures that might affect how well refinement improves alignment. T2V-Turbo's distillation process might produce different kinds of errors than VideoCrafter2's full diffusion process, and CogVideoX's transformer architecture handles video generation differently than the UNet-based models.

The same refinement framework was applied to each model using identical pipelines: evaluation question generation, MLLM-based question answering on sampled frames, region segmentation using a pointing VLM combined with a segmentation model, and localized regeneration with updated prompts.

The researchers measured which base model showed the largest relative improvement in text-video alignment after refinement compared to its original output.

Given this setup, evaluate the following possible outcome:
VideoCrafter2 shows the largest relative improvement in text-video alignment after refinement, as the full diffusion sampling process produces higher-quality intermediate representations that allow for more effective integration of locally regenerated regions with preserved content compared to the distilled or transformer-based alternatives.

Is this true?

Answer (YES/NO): NO